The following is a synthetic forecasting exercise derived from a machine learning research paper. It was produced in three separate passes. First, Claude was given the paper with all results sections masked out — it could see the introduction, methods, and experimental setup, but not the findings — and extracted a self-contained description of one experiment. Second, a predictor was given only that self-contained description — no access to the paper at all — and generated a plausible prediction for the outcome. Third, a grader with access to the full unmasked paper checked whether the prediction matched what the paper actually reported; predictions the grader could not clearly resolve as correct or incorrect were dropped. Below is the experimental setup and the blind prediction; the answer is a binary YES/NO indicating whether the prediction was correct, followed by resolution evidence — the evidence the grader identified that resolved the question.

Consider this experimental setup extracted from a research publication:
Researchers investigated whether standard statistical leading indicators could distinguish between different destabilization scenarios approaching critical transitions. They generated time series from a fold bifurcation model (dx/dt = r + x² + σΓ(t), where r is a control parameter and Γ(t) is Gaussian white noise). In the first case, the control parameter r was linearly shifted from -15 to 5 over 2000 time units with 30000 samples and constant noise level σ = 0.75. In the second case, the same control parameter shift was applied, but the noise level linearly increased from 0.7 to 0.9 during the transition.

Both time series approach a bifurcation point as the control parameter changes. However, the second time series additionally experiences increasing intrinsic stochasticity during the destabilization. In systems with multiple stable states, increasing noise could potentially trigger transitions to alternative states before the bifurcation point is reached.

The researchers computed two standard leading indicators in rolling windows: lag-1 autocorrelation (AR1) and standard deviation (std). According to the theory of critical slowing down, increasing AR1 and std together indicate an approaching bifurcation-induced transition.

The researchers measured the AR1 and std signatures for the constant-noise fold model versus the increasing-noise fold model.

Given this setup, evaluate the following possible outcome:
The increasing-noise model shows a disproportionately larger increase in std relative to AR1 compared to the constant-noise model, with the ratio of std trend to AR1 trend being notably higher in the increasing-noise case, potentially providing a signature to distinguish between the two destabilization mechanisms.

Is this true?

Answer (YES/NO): NO